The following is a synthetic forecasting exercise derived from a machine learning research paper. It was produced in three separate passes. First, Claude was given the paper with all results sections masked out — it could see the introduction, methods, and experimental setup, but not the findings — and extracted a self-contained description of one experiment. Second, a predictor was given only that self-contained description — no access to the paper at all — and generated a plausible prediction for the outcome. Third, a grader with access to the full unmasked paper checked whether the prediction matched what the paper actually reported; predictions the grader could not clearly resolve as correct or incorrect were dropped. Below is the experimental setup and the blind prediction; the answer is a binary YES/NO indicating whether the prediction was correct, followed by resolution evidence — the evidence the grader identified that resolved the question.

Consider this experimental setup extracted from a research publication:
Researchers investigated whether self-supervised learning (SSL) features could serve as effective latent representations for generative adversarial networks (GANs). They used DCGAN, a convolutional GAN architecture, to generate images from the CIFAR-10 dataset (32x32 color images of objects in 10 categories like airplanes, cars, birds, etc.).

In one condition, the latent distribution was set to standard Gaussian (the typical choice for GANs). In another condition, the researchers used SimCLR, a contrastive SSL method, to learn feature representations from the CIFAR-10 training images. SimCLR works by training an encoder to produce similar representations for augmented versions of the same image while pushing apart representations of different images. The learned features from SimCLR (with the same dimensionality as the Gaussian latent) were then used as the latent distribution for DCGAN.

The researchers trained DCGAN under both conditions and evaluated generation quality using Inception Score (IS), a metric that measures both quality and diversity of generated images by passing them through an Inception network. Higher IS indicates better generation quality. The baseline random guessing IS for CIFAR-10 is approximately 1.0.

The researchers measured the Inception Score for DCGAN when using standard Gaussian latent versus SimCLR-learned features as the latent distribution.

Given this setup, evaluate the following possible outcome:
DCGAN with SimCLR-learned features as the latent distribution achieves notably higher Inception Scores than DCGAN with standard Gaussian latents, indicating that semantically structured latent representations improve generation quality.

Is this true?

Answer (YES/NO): NO